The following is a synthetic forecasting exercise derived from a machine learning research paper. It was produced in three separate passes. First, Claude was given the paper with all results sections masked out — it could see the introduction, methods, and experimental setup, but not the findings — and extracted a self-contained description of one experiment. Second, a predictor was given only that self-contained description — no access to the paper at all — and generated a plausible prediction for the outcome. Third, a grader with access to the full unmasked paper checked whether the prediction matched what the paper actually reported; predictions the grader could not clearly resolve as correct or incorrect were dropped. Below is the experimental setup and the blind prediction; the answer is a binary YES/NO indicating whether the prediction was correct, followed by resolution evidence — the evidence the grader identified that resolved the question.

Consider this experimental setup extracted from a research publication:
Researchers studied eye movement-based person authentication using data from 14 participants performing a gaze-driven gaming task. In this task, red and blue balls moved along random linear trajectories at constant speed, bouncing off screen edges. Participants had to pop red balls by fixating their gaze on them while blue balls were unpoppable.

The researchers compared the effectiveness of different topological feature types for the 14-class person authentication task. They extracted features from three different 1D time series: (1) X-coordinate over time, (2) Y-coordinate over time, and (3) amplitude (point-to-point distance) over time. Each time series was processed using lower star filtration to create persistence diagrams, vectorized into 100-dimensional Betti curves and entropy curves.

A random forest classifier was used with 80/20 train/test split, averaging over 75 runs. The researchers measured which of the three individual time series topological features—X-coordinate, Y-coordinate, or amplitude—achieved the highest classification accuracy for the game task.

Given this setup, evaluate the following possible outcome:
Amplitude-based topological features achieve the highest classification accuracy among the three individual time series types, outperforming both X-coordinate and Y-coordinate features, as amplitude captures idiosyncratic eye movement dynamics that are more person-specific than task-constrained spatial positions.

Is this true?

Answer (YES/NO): YES